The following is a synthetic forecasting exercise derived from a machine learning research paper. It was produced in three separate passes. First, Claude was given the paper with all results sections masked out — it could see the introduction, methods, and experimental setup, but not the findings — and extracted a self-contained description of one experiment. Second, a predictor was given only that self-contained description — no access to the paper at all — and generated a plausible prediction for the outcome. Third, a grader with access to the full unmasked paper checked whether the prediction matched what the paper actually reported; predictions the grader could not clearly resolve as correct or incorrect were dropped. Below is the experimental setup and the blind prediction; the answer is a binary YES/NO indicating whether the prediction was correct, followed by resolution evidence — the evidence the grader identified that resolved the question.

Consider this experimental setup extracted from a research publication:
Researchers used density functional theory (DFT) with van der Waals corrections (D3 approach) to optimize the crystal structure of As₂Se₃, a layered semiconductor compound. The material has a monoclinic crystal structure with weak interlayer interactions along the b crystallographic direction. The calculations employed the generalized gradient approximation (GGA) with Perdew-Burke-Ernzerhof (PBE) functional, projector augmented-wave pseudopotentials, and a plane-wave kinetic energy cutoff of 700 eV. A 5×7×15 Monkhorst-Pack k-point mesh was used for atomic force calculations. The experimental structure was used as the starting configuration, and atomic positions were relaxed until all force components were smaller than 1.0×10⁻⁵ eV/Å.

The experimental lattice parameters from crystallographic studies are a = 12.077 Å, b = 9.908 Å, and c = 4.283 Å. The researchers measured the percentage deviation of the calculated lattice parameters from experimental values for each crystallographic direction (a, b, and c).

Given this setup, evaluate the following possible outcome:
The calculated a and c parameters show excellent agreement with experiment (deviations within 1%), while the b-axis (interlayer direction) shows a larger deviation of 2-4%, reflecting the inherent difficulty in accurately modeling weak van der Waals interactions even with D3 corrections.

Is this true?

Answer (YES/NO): NO